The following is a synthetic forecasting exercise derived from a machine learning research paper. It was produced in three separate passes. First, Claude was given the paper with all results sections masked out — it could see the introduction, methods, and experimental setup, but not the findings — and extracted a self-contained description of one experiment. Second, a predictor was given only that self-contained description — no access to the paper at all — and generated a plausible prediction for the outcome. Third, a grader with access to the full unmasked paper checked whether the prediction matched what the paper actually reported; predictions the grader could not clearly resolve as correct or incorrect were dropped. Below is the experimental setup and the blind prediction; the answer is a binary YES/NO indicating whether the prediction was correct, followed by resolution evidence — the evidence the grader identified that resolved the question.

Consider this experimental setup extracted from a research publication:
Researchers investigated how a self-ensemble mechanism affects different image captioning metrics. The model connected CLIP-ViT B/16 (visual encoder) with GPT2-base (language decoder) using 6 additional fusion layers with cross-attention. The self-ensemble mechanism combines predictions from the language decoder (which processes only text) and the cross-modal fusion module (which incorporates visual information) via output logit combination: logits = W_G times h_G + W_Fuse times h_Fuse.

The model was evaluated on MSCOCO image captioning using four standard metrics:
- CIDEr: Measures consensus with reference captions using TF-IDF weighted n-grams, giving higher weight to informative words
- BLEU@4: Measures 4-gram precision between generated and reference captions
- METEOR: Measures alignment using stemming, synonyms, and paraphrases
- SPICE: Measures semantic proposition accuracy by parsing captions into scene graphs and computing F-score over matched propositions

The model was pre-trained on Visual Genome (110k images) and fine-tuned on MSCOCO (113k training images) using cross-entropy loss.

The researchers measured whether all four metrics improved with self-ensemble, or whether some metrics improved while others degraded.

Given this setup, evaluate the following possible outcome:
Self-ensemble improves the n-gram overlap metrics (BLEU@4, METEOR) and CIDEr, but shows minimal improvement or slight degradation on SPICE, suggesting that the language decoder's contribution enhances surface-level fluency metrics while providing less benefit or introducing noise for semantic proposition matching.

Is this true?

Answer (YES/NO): NO